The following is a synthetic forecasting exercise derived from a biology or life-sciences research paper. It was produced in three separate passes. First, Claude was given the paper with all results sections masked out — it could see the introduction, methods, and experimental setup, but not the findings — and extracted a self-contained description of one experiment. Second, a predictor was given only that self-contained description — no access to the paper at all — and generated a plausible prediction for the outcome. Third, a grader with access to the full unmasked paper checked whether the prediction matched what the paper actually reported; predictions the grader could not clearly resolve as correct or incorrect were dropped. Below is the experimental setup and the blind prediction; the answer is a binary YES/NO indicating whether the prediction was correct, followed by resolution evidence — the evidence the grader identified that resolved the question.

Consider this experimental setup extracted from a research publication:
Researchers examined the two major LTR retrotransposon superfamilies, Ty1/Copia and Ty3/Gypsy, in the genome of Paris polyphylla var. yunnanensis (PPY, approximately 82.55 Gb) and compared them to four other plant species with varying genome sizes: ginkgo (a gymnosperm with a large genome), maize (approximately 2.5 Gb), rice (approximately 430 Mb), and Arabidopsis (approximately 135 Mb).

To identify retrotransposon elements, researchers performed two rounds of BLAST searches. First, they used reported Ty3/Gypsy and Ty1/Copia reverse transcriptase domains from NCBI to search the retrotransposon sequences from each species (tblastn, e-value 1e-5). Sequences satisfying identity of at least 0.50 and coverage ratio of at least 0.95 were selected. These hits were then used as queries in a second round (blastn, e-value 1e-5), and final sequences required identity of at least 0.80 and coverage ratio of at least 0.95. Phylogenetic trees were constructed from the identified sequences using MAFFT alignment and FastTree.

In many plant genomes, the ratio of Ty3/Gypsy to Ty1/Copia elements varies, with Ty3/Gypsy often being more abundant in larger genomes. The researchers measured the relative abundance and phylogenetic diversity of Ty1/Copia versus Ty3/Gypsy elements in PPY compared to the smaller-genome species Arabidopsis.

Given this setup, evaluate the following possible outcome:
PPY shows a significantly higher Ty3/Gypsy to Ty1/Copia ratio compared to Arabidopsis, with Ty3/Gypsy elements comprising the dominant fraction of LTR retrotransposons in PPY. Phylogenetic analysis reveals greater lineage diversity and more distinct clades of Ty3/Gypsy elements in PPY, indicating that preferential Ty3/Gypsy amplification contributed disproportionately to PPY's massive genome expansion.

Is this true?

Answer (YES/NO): NO